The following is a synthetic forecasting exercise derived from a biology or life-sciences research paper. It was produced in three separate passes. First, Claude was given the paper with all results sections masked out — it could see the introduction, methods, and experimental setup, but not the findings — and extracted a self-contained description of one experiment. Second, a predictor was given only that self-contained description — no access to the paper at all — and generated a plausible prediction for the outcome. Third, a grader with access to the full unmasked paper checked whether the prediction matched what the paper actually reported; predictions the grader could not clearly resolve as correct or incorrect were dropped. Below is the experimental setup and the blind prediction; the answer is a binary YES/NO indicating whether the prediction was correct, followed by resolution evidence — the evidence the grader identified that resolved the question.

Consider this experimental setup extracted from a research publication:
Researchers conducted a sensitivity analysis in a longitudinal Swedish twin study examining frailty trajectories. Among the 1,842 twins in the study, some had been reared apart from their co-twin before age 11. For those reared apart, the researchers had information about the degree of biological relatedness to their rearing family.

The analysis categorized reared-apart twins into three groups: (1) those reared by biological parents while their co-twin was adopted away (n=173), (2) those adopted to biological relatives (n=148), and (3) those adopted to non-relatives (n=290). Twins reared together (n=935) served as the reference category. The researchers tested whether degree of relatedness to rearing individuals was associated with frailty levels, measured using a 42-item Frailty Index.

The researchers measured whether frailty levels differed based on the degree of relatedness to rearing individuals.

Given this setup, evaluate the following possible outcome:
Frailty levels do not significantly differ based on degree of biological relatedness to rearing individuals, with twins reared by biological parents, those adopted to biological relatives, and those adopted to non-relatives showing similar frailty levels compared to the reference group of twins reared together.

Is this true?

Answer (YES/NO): NO